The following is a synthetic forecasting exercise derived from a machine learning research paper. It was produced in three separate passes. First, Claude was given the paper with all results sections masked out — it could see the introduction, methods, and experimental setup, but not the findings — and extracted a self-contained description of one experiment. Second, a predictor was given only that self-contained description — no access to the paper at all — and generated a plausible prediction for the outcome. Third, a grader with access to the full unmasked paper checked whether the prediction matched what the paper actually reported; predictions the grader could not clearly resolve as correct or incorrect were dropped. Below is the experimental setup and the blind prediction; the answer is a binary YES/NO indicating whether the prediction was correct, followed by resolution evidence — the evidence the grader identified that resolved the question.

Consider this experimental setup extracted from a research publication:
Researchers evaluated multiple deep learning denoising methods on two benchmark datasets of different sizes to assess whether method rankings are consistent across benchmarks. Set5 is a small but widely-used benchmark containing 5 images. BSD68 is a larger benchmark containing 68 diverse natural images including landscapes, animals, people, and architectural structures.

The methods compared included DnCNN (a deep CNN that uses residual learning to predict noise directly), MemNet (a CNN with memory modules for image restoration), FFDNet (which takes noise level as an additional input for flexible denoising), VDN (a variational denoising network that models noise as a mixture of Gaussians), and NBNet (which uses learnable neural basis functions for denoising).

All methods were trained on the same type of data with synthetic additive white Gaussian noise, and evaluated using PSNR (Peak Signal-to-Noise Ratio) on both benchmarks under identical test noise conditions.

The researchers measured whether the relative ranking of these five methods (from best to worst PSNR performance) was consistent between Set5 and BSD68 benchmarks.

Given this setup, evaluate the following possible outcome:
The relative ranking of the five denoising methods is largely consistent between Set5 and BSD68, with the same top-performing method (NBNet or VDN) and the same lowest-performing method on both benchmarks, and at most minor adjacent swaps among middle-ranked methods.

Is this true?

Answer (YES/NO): NO